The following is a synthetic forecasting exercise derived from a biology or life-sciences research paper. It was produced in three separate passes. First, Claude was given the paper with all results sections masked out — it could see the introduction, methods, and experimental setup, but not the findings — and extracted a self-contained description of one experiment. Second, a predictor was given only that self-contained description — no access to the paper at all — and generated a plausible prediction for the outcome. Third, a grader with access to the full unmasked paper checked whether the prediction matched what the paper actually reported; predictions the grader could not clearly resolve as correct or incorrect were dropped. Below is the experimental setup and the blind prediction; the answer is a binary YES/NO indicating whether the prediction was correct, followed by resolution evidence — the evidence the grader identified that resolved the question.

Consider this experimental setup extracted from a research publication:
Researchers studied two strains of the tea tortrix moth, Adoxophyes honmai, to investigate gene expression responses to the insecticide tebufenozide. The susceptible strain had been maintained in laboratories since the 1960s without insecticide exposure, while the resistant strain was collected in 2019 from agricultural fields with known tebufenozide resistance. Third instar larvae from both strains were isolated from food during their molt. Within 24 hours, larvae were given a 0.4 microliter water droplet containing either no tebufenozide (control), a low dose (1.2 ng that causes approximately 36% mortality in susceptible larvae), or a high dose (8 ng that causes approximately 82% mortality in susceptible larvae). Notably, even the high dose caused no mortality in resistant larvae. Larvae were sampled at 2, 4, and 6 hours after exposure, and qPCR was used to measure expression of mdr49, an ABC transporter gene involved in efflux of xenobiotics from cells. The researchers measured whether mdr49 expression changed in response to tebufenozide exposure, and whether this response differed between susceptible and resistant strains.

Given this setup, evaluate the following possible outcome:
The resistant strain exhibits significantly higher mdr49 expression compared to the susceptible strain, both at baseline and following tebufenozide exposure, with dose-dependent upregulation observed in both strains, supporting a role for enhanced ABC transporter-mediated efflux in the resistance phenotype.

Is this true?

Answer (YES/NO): NO